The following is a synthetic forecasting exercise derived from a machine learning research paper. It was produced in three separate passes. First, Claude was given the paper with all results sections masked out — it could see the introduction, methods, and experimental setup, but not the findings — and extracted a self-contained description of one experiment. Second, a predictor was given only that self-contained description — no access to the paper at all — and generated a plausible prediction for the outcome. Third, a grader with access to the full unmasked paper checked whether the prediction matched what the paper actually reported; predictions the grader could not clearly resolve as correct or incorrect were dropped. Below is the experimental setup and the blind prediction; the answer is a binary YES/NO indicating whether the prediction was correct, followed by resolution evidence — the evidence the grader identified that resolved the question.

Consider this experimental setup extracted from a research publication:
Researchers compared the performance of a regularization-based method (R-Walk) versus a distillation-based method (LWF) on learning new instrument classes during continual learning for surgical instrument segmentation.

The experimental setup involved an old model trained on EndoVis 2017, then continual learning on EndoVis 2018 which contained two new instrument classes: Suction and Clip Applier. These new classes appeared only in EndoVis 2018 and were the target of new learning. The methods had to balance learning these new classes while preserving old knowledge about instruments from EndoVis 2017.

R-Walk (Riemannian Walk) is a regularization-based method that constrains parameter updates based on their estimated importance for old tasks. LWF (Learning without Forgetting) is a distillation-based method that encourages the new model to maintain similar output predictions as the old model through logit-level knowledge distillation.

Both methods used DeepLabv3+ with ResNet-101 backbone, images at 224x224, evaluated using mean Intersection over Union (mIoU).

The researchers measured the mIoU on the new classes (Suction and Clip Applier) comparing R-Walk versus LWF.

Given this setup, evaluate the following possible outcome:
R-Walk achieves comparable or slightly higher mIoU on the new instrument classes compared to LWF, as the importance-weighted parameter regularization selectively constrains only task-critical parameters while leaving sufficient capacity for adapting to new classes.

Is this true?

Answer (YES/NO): NO